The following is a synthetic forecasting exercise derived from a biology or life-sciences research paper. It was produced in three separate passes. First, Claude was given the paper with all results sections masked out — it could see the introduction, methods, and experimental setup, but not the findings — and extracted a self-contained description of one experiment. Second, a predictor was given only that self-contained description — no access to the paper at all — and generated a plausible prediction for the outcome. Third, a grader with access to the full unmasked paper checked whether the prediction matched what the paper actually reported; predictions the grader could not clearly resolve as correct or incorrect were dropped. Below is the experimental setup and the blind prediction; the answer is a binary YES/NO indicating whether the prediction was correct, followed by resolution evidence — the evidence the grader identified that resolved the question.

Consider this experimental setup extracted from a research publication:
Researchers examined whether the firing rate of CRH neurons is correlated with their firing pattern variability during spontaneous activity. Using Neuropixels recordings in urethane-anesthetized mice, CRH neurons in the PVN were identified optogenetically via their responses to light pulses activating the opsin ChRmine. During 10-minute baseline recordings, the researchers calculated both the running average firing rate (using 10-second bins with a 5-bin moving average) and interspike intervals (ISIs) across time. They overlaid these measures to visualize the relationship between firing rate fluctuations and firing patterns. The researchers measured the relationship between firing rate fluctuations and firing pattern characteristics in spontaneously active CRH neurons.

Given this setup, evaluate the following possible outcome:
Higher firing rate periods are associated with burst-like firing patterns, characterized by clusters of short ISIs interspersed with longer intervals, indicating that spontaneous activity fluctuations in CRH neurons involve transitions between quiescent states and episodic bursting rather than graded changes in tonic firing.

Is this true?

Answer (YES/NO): NO